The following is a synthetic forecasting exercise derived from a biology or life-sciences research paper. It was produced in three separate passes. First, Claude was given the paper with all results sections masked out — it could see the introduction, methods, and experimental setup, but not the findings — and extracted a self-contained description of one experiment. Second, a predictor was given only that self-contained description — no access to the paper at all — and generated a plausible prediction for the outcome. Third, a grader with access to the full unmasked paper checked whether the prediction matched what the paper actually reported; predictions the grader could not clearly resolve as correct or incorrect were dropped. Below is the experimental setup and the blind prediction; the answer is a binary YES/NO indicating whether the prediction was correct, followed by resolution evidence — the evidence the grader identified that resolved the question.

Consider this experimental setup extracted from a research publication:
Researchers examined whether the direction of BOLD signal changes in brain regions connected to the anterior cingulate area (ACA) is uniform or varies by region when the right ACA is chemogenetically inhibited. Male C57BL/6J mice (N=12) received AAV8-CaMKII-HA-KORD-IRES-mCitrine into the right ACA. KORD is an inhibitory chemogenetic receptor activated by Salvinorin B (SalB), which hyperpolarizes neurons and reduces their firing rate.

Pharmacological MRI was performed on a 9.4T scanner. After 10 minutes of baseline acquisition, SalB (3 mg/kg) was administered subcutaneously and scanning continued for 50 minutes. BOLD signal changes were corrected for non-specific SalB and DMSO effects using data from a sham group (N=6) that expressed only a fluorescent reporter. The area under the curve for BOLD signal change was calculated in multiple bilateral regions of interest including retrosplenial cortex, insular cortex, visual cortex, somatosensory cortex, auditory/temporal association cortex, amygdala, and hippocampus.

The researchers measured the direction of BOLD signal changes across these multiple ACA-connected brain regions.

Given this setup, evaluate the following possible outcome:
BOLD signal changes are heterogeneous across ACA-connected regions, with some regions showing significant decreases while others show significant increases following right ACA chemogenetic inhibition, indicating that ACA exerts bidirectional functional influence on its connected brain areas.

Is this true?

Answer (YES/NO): YES